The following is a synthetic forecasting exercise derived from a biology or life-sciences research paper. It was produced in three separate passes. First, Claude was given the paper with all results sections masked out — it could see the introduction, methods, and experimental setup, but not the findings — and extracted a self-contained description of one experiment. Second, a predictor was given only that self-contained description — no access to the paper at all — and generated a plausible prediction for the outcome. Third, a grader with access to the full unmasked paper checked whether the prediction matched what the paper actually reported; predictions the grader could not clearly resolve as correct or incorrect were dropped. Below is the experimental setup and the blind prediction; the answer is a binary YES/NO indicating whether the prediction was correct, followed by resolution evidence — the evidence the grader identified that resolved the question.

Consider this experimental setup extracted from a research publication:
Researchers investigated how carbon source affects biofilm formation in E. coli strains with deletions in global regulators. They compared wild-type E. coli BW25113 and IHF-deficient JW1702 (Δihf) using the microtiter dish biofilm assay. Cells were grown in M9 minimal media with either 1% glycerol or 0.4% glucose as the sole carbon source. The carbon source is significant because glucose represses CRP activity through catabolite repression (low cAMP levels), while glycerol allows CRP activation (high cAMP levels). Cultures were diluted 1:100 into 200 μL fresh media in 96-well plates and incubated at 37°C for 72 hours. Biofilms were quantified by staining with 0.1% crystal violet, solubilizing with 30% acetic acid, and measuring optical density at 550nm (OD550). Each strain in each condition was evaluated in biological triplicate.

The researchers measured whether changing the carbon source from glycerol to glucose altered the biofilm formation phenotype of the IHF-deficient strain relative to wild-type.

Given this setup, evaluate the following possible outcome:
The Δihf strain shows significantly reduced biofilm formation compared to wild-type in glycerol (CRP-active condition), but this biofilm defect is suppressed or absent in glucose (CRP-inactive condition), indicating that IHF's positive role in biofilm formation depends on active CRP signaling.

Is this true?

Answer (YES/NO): NO